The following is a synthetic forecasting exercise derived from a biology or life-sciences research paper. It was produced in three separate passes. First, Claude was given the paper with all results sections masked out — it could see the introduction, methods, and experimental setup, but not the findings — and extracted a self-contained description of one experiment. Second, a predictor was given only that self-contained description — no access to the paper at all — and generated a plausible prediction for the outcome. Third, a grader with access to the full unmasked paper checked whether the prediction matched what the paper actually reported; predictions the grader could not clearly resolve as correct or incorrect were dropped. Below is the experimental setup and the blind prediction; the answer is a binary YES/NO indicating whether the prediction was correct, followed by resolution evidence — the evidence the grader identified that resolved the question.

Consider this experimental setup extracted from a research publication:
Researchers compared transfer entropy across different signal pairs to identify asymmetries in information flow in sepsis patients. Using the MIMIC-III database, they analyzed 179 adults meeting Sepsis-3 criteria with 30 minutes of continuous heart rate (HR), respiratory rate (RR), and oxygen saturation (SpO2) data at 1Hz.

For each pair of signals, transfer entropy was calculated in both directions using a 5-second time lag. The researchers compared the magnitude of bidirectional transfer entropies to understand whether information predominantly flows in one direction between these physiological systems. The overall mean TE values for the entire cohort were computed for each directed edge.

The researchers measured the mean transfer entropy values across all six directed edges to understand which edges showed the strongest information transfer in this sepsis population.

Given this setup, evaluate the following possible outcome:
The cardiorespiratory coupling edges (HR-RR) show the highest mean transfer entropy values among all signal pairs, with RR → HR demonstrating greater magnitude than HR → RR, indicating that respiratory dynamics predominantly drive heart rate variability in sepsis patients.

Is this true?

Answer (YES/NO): NO